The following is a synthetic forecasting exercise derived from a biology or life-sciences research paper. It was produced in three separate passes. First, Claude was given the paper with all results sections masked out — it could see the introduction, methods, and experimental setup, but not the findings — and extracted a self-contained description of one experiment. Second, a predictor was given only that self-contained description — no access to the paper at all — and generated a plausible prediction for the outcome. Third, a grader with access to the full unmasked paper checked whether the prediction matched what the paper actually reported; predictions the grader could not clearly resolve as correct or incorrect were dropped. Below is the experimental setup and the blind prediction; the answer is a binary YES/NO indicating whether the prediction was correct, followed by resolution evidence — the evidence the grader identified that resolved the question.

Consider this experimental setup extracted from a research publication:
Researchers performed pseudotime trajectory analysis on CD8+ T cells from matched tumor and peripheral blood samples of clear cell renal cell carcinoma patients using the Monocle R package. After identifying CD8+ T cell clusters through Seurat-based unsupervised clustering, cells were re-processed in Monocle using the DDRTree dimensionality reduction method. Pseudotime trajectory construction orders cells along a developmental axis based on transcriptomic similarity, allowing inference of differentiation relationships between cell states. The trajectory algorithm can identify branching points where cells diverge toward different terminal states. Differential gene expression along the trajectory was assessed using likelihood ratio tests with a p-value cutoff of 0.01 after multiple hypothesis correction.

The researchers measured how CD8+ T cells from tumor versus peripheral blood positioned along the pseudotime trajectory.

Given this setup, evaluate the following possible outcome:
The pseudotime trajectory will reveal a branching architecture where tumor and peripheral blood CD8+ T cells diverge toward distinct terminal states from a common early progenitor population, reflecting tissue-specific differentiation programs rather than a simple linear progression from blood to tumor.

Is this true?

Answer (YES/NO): NO